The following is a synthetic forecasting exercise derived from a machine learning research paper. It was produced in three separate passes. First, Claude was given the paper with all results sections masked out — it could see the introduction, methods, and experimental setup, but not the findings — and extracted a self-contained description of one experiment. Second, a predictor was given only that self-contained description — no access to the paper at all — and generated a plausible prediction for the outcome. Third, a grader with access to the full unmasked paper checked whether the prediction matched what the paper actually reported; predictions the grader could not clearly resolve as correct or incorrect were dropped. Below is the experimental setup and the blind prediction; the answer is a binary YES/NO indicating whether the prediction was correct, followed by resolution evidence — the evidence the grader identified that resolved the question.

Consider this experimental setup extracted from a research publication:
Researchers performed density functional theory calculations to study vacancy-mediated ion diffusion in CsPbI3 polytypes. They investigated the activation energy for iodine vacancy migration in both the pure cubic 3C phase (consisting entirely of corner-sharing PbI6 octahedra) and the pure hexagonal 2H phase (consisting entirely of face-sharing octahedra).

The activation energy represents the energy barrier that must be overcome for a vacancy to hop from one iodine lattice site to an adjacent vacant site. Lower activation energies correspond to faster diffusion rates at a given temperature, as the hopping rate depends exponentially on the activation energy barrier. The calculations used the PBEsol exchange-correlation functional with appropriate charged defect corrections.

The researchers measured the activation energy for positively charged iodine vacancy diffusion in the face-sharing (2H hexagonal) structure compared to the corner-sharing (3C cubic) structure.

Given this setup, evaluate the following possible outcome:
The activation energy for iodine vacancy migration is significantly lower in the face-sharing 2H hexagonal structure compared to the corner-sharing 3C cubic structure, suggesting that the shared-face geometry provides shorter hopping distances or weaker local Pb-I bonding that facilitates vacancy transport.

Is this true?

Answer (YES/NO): NO